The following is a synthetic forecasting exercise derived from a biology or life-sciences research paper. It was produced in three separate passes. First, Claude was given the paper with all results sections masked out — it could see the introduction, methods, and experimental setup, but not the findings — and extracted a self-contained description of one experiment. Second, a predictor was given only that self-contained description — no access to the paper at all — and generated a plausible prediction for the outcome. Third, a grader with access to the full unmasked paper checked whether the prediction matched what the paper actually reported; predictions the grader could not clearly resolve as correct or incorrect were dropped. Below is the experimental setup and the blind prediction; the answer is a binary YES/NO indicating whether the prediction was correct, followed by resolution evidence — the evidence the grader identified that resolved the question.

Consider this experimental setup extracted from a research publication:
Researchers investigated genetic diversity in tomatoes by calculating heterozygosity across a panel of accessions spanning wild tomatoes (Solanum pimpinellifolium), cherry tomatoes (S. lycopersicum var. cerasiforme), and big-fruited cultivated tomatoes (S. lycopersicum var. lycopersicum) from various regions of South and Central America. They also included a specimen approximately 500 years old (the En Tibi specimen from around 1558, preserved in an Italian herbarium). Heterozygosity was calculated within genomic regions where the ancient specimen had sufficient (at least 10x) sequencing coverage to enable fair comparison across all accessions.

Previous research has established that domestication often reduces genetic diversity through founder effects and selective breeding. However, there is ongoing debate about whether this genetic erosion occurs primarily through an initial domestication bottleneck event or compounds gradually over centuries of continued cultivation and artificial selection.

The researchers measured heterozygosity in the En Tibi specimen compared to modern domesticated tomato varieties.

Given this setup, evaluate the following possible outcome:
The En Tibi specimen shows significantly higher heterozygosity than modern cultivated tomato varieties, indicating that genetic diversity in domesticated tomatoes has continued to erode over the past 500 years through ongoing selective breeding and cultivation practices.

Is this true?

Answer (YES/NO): YES